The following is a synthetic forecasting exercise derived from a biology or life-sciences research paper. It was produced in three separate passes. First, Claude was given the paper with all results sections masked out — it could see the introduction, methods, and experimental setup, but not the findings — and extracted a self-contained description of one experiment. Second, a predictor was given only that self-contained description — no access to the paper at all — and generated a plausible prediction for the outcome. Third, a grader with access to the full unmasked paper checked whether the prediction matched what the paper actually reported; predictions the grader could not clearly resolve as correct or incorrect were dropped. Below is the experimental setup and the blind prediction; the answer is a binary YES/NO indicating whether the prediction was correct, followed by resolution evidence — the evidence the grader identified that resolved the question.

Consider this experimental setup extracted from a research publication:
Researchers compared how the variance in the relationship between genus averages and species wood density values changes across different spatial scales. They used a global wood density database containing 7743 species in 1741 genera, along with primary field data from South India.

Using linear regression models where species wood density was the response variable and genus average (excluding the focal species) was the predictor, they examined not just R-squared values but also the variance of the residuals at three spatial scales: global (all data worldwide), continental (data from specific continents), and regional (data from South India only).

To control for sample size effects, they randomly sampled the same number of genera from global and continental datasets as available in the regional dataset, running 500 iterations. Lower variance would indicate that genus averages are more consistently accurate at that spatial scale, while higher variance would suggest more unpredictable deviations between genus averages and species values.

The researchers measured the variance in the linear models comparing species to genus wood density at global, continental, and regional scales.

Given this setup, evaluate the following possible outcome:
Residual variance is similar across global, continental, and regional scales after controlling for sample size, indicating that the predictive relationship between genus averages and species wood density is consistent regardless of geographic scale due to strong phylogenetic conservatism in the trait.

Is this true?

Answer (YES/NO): YES